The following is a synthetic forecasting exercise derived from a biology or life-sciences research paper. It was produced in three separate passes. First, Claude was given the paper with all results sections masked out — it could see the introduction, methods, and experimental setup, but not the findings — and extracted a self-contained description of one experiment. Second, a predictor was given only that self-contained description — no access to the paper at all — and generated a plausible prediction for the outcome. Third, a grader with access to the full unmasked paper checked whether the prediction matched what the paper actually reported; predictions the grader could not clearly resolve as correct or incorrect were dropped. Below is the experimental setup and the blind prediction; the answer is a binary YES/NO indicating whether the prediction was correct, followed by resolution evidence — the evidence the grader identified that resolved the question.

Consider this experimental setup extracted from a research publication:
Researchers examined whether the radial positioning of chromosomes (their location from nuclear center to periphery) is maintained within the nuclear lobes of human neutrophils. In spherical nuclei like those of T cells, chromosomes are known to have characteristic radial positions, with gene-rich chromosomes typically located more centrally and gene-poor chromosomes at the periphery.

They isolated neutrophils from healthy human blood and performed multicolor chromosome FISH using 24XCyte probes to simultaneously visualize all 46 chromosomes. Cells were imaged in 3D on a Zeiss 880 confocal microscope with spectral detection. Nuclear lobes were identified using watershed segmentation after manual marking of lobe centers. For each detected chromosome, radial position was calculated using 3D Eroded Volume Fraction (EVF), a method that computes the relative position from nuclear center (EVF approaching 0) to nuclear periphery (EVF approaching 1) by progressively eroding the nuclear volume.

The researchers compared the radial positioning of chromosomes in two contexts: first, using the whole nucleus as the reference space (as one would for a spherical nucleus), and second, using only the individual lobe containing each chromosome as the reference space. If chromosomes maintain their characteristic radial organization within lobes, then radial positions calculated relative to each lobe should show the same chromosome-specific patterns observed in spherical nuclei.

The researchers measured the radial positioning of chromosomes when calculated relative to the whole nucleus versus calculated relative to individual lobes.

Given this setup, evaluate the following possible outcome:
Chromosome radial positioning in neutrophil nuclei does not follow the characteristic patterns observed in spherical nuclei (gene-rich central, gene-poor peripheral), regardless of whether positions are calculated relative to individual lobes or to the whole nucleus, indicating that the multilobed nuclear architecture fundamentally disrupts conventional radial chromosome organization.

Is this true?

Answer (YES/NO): NO